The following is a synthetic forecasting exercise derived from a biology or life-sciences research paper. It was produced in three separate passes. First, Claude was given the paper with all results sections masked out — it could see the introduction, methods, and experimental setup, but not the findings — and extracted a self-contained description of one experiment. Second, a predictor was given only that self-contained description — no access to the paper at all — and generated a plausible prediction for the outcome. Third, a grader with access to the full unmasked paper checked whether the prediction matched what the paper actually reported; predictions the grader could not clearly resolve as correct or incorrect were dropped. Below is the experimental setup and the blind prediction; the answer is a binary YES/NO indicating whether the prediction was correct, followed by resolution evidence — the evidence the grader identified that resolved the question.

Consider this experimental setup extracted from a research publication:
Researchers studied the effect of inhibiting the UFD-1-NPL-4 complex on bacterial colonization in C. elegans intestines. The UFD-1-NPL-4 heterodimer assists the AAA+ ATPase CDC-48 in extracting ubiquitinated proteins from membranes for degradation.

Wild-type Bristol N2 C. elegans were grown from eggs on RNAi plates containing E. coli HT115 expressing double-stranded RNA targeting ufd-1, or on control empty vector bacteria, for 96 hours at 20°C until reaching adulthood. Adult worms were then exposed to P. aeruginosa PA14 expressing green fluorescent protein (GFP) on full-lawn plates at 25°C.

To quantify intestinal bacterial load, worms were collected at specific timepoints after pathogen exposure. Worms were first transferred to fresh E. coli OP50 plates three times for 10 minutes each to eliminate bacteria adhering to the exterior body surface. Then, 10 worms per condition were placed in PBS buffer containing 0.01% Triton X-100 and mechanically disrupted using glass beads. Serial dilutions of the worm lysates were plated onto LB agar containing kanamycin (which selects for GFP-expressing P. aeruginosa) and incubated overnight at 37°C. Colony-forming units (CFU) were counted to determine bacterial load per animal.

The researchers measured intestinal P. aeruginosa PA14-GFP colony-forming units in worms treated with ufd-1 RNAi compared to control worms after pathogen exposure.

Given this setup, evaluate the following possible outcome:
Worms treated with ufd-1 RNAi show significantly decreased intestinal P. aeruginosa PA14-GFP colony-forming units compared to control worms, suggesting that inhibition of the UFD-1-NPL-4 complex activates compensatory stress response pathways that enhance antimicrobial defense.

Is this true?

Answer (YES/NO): YES